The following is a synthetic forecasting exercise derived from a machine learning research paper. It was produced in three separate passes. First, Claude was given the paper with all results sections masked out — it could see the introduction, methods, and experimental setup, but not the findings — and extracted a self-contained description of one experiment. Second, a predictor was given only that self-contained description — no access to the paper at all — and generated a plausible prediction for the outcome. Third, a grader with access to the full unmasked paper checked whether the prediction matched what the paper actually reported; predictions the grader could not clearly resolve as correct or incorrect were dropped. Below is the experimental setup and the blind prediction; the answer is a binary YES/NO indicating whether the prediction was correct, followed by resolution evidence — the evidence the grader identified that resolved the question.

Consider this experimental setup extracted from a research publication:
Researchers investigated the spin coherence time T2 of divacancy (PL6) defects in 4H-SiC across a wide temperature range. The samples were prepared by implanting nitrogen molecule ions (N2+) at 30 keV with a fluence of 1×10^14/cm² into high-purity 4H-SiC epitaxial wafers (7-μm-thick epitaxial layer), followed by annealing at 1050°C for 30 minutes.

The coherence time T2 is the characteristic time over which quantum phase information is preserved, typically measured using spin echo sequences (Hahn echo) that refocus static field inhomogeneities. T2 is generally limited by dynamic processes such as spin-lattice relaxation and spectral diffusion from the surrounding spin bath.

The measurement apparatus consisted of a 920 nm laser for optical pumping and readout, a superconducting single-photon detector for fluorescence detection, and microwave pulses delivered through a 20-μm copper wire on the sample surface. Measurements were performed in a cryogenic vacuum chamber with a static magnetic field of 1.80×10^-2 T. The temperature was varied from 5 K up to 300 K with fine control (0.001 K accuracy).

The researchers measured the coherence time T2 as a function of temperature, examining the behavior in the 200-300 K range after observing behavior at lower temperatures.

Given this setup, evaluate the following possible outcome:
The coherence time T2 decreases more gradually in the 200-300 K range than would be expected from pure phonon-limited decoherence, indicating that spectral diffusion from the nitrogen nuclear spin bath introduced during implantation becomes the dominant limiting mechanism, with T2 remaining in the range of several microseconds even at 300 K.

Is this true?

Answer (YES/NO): NO